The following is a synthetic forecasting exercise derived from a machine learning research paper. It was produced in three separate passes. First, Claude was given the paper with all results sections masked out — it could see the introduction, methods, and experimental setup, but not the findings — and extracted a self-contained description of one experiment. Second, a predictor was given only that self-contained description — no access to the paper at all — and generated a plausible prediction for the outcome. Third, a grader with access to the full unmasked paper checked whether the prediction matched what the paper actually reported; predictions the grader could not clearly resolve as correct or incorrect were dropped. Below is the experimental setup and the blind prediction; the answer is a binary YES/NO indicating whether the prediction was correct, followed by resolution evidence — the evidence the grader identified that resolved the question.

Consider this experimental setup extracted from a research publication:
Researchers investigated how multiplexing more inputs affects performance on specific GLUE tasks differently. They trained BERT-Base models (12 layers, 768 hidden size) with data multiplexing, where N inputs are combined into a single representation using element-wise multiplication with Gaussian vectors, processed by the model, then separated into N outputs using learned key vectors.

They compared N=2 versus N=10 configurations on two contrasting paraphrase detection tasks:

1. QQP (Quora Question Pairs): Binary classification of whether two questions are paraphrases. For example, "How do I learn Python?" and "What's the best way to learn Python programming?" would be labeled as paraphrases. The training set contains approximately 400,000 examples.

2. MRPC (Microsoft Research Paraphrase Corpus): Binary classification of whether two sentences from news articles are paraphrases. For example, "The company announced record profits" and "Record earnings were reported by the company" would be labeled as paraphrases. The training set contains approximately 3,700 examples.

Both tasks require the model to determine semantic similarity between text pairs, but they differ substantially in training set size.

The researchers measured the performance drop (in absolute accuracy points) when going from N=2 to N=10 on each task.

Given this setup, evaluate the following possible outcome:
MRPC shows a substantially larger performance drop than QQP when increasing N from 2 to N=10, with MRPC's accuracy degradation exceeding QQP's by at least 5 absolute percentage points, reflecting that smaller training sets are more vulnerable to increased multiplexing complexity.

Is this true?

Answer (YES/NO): NO